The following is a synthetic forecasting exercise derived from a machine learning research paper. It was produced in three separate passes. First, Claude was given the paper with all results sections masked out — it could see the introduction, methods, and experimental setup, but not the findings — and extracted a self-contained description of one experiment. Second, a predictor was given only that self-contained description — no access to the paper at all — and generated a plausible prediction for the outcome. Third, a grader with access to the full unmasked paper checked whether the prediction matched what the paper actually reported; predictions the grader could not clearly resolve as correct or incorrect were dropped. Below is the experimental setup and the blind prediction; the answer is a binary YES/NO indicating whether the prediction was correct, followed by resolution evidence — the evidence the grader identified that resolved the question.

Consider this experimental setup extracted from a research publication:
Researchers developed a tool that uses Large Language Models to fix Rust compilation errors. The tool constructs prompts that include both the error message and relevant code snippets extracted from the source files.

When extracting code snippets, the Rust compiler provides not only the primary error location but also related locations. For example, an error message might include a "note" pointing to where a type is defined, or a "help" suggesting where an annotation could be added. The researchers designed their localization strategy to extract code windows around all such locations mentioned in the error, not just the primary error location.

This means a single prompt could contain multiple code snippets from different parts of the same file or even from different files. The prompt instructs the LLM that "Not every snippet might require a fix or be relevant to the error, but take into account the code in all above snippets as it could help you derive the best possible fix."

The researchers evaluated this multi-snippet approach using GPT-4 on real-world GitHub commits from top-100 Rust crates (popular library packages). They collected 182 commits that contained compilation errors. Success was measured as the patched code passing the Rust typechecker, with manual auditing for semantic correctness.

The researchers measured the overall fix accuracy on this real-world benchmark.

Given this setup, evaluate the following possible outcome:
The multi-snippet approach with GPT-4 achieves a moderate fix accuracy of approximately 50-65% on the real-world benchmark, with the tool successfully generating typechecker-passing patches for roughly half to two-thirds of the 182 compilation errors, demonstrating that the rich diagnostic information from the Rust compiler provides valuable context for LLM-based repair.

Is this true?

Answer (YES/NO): NO